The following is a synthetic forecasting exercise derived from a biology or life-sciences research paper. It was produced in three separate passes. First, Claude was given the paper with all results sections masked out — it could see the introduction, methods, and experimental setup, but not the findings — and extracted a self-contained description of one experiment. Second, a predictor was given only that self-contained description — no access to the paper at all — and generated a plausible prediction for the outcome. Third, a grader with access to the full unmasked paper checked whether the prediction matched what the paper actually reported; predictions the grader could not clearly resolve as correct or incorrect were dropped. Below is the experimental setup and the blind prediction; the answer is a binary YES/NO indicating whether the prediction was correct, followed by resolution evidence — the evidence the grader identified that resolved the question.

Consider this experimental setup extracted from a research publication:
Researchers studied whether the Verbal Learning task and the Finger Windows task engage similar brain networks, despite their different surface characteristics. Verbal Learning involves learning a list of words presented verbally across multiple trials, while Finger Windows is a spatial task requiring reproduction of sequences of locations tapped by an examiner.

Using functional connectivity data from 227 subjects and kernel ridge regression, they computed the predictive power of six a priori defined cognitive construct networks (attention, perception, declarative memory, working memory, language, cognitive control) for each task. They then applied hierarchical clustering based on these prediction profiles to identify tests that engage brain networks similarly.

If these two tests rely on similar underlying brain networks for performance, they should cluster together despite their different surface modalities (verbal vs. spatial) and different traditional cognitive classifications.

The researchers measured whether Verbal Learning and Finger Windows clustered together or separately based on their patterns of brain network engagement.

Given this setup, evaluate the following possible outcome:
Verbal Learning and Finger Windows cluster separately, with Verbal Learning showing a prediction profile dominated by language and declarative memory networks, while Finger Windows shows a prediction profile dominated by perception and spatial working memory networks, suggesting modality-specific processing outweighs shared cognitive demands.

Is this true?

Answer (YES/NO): NO